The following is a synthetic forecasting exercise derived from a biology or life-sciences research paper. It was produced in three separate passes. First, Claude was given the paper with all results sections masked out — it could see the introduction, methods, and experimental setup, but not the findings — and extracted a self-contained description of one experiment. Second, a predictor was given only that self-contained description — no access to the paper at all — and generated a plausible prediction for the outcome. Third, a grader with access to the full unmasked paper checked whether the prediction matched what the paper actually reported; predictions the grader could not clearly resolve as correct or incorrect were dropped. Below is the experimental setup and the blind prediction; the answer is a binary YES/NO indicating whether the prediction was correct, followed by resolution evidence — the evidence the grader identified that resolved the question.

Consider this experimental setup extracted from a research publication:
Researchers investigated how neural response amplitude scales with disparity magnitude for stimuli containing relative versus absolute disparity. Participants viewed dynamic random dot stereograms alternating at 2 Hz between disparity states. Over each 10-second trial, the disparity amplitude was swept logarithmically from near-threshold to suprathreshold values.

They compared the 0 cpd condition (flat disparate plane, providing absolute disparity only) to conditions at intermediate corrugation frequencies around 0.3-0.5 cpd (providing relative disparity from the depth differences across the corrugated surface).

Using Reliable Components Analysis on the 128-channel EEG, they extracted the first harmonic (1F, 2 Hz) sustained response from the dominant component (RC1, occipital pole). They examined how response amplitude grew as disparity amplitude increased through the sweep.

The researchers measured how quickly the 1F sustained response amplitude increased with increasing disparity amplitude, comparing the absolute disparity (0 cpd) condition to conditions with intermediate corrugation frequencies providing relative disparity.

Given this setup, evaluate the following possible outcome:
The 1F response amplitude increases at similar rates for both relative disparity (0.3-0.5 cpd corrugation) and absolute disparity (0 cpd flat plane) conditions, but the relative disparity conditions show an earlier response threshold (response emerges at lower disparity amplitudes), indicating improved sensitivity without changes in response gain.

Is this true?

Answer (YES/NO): YES